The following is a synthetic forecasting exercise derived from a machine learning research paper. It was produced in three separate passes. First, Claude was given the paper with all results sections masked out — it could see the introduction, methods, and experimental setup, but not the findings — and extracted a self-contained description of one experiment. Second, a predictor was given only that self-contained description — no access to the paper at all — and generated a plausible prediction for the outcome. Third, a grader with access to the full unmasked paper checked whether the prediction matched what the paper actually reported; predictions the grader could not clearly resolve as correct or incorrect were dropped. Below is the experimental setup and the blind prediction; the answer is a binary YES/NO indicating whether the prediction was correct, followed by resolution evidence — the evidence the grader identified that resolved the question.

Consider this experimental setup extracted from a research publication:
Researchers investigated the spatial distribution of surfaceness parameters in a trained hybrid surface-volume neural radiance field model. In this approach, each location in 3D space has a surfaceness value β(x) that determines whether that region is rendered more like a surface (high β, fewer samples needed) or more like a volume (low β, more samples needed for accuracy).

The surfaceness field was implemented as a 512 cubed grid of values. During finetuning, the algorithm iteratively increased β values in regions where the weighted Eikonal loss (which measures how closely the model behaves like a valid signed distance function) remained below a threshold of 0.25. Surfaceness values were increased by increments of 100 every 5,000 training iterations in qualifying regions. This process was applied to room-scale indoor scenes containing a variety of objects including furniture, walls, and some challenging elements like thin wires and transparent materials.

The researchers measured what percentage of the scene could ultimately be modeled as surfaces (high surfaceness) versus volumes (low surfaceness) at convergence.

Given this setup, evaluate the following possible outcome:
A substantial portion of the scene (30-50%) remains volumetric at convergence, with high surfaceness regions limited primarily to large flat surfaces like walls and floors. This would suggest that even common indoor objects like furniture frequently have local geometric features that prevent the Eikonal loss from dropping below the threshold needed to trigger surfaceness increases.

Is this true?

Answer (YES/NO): NO